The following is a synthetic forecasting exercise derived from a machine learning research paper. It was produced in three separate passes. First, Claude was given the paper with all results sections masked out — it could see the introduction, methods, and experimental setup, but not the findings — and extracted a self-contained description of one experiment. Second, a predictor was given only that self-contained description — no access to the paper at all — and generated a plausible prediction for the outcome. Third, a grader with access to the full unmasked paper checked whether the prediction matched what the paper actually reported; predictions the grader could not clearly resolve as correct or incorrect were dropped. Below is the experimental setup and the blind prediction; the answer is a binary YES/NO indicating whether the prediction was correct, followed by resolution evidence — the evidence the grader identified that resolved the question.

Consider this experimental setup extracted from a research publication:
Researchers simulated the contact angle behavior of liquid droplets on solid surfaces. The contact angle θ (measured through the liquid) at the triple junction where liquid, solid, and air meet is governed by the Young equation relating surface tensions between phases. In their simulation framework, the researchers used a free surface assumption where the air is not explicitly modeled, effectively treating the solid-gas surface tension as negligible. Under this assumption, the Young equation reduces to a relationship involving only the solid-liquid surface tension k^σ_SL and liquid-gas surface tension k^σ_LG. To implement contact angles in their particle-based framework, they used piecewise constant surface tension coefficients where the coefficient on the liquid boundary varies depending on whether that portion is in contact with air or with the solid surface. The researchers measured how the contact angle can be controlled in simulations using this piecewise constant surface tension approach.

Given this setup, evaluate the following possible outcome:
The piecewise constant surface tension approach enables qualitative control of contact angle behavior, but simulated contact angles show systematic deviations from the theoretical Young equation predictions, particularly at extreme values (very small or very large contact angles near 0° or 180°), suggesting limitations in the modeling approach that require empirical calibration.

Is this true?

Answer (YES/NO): NO